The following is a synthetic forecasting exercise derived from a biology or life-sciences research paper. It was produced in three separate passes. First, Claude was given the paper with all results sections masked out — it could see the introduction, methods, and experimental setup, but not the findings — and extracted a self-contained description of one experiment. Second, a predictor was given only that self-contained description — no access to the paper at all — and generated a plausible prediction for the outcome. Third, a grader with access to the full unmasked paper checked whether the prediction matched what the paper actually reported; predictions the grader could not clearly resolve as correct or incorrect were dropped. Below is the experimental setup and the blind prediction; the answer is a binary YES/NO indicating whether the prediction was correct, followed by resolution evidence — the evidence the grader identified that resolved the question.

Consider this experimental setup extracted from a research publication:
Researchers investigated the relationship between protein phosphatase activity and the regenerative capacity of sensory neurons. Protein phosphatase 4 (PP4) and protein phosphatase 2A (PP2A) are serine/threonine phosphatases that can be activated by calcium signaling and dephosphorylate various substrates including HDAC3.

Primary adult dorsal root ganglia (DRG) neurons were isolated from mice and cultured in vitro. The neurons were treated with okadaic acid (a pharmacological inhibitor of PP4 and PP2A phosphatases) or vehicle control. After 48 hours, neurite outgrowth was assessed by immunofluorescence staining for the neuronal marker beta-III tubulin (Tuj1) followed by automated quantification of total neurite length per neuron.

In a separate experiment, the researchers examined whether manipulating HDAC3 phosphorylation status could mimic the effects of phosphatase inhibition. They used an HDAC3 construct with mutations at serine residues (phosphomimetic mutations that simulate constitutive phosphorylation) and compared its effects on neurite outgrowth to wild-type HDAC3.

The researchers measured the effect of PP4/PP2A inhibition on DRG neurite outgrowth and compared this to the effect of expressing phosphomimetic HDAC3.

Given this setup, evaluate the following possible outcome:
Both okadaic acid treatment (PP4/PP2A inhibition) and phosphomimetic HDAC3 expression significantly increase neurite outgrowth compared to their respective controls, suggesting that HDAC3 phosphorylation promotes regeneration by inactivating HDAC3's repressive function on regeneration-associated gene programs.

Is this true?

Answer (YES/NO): NO